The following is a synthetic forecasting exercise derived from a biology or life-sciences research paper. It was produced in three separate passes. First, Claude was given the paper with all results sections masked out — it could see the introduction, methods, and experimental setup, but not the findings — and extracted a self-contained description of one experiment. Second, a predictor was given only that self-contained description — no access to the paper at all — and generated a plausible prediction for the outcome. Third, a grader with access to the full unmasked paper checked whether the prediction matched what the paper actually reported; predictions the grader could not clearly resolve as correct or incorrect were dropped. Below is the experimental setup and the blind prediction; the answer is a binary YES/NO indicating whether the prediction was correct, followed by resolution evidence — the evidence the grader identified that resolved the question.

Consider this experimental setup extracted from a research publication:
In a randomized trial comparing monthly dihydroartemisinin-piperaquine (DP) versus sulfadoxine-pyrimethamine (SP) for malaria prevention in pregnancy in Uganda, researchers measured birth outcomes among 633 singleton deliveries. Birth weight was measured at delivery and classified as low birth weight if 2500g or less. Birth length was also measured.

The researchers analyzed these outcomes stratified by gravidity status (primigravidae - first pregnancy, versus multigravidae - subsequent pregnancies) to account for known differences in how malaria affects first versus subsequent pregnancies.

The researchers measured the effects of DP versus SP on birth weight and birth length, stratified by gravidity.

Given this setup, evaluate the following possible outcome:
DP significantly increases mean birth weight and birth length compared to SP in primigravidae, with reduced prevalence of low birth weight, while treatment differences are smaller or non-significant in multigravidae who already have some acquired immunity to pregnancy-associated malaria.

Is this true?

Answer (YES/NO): NO